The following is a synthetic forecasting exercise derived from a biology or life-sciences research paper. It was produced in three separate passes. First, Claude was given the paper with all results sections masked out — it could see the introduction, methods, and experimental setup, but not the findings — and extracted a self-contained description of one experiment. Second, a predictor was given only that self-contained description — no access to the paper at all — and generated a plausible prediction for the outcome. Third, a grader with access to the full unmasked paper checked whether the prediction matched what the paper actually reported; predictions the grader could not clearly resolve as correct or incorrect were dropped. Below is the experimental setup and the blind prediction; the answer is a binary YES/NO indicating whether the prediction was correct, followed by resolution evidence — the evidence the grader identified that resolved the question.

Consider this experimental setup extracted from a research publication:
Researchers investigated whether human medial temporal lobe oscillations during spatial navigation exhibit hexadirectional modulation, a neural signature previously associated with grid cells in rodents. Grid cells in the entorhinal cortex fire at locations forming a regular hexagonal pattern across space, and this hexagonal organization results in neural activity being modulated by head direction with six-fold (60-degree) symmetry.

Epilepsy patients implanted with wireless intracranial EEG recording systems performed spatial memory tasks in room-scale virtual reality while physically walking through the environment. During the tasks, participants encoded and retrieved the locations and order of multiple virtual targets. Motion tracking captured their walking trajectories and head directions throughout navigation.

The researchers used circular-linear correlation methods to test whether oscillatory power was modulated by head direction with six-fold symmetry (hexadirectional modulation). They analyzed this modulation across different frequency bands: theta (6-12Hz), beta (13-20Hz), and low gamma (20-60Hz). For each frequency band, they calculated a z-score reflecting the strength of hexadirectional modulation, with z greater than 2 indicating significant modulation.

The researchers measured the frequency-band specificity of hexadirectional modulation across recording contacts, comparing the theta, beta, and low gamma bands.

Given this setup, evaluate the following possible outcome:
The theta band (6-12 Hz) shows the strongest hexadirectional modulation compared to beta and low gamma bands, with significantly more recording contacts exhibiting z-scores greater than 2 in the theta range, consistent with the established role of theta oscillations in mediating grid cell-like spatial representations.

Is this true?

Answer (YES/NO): YES